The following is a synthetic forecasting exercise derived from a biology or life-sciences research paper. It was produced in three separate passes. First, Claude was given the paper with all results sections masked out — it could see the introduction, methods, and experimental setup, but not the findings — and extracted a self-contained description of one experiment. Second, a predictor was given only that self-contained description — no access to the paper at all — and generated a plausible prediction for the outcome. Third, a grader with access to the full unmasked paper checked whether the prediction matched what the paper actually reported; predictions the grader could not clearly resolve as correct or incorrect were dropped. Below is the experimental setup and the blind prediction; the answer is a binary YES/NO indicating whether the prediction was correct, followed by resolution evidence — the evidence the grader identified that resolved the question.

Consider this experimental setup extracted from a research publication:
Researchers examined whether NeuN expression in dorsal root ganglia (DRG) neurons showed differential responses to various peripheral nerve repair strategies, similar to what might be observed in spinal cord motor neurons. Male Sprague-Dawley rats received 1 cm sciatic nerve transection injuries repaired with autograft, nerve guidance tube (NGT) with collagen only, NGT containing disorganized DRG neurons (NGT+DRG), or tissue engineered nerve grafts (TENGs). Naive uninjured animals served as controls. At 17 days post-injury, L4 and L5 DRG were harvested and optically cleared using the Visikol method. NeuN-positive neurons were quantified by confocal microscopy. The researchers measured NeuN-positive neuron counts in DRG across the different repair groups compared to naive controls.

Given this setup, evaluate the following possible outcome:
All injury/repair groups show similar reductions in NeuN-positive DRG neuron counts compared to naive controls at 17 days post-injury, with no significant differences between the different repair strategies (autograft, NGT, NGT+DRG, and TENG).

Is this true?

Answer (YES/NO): NO